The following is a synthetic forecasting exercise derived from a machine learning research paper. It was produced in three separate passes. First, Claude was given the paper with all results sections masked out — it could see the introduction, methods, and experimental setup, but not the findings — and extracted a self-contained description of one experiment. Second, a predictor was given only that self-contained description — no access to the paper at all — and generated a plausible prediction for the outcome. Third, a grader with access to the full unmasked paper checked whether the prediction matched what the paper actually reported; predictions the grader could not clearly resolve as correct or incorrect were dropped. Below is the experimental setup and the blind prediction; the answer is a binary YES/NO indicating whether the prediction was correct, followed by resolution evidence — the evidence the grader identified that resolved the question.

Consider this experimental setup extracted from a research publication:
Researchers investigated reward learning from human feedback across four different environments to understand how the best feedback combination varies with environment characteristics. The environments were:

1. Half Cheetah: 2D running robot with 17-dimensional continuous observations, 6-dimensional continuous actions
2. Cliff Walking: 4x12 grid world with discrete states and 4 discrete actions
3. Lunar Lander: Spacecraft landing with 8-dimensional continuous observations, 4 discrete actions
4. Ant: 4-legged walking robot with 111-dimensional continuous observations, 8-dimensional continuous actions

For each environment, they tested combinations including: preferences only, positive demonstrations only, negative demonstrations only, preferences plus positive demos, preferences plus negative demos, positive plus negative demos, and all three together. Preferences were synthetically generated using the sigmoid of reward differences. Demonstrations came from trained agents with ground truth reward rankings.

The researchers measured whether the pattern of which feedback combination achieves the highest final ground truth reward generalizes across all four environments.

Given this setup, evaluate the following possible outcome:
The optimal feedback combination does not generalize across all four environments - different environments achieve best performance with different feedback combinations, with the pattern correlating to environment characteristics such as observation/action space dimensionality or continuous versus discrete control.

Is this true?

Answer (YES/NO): NO